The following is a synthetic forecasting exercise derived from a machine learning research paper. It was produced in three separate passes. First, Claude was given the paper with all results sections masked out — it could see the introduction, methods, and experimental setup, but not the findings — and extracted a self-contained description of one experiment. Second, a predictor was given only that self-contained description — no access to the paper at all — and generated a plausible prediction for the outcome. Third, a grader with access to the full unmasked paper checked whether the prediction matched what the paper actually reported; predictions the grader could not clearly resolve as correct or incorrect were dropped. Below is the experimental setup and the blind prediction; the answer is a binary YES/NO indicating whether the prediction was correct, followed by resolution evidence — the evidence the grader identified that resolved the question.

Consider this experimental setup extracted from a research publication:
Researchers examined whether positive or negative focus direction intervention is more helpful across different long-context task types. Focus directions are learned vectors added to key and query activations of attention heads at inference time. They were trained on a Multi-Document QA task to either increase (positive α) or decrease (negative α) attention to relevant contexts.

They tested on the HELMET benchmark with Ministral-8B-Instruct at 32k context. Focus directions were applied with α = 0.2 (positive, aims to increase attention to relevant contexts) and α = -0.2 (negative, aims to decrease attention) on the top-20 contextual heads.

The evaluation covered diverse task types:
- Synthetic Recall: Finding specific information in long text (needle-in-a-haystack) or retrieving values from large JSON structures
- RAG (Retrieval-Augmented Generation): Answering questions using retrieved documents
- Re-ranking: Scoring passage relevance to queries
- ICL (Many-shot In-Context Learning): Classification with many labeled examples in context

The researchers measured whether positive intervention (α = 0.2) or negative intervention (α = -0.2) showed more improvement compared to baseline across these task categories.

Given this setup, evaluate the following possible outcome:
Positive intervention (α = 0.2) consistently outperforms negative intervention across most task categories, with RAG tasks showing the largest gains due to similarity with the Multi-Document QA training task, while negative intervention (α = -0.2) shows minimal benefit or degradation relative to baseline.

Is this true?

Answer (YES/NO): NO